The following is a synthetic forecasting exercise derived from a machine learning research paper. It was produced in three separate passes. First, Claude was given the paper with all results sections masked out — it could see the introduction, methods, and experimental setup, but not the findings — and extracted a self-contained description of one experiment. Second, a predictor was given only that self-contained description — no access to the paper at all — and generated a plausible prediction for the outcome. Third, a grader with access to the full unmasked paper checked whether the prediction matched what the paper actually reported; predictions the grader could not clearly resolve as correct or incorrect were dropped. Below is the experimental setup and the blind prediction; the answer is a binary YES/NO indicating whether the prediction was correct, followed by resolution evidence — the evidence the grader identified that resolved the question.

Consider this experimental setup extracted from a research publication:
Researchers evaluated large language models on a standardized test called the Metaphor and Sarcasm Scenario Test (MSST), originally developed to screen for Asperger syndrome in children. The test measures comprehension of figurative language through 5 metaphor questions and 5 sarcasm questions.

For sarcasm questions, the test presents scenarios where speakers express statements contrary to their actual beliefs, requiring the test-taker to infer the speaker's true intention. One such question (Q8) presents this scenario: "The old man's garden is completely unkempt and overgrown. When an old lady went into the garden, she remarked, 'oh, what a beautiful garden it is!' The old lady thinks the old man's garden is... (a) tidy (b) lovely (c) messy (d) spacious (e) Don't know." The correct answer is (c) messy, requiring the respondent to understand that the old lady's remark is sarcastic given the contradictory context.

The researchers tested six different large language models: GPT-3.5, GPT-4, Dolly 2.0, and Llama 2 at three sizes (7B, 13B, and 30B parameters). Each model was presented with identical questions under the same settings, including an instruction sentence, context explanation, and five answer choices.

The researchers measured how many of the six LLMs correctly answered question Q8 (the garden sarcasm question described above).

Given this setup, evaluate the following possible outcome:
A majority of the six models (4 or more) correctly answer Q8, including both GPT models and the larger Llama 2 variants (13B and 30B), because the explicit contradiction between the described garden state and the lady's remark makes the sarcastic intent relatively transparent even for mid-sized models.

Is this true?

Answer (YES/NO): NO